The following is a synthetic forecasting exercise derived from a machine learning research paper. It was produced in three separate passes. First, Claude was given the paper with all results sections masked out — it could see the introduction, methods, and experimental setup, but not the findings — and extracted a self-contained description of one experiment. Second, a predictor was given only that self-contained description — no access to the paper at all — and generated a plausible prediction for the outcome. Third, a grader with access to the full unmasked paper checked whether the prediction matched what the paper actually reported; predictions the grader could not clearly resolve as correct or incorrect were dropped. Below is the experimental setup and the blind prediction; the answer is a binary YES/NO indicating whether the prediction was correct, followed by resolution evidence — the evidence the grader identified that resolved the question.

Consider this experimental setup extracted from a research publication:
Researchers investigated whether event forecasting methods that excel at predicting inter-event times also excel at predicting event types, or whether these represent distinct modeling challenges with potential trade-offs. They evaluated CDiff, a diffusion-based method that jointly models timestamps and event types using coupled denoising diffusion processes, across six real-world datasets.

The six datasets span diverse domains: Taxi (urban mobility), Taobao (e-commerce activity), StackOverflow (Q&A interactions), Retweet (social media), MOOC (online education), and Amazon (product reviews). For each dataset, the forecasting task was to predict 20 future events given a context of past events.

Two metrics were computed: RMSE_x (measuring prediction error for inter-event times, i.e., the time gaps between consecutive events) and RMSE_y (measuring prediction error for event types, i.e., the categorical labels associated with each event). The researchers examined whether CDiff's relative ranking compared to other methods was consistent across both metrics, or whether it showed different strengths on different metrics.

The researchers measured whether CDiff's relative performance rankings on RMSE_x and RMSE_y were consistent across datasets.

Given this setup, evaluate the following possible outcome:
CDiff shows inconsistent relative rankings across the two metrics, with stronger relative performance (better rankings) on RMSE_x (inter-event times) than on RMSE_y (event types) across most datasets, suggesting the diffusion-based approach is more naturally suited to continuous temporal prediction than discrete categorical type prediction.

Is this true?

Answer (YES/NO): NO